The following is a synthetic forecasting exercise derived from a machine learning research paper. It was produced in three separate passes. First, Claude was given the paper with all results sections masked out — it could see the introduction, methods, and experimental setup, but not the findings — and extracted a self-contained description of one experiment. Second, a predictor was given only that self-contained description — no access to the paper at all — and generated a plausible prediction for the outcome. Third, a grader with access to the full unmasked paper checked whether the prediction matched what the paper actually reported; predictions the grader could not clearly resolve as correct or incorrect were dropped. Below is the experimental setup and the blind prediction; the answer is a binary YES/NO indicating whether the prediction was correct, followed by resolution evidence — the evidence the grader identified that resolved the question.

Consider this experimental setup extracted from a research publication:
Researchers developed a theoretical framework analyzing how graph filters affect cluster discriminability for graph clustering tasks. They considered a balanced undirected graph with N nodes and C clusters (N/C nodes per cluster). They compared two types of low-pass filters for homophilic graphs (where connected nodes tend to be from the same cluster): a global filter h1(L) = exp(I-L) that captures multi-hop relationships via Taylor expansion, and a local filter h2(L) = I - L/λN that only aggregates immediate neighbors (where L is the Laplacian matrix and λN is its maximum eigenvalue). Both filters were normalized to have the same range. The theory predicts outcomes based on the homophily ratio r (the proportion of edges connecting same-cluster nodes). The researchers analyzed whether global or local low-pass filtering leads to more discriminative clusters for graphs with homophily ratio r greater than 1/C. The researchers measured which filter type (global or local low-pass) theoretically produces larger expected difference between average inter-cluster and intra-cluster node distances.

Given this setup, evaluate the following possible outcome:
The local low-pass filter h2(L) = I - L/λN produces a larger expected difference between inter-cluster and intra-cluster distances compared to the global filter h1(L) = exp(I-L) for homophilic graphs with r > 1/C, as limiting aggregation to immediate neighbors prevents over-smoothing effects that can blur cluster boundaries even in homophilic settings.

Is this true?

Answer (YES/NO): NO